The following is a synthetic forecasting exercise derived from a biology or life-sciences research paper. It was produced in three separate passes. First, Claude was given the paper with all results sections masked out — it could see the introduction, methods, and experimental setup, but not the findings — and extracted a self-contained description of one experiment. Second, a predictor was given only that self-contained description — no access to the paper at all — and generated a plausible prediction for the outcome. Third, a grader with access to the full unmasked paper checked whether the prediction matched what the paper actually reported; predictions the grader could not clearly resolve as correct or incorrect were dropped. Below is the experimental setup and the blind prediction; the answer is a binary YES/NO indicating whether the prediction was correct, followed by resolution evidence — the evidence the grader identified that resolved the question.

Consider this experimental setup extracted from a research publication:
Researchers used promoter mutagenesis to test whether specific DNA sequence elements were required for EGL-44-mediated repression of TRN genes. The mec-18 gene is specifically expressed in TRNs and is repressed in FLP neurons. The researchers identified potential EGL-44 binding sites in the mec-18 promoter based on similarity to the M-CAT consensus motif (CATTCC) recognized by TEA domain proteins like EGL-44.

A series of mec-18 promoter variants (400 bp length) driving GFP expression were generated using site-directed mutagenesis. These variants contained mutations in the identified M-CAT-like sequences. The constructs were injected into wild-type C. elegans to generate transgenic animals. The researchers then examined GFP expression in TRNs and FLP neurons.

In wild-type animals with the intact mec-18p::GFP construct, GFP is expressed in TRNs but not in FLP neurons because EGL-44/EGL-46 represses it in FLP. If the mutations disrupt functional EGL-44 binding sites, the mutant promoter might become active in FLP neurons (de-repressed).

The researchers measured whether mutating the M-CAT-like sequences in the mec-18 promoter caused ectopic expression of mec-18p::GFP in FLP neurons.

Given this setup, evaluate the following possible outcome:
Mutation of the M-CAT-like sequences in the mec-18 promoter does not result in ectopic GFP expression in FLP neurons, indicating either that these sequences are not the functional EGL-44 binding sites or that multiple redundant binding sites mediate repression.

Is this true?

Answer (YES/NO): NO